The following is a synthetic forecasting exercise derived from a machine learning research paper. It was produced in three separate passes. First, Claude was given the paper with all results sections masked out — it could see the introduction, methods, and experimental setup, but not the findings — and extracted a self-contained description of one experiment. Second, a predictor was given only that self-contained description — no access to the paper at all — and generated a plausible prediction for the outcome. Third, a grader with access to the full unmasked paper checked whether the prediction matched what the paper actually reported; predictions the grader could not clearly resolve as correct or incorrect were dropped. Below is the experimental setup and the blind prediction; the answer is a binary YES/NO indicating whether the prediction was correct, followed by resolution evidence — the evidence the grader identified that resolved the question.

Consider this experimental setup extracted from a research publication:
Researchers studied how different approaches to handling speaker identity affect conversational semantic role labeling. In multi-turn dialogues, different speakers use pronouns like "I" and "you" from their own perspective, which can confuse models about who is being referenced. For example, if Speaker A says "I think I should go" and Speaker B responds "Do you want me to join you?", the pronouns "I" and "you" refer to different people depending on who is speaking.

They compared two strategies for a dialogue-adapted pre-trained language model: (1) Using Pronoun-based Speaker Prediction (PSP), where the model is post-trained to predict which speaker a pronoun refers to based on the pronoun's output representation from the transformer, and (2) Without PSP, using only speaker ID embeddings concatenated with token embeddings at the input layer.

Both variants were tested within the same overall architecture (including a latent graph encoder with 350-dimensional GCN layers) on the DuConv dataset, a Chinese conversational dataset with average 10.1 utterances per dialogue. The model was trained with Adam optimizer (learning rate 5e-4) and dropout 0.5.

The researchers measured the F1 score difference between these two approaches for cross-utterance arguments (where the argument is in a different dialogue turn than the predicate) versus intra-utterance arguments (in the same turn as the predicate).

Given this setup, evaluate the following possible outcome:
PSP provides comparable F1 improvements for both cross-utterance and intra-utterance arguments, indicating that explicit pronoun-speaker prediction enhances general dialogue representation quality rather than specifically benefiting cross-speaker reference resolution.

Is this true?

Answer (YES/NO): NO